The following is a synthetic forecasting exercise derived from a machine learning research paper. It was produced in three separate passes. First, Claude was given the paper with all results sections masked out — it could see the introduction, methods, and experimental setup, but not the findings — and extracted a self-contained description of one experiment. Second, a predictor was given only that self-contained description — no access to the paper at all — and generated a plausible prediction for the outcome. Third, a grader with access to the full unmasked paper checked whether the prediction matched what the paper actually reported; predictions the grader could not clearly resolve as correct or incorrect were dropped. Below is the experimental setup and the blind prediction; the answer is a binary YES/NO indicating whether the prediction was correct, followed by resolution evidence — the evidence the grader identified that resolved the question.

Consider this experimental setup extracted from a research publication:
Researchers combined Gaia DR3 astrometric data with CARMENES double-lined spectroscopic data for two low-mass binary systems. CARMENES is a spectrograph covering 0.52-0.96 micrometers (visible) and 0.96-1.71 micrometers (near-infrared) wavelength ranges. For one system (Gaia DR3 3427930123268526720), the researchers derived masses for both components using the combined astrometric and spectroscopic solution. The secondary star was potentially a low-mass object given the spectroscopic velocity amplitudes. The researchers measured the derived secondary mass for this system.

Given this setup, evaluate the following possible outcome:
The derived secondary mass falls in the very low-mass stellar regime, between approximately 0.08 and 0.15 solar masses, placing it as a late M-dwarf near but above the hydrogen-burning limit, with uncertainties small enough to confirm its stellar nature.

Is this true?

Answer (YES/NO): NO